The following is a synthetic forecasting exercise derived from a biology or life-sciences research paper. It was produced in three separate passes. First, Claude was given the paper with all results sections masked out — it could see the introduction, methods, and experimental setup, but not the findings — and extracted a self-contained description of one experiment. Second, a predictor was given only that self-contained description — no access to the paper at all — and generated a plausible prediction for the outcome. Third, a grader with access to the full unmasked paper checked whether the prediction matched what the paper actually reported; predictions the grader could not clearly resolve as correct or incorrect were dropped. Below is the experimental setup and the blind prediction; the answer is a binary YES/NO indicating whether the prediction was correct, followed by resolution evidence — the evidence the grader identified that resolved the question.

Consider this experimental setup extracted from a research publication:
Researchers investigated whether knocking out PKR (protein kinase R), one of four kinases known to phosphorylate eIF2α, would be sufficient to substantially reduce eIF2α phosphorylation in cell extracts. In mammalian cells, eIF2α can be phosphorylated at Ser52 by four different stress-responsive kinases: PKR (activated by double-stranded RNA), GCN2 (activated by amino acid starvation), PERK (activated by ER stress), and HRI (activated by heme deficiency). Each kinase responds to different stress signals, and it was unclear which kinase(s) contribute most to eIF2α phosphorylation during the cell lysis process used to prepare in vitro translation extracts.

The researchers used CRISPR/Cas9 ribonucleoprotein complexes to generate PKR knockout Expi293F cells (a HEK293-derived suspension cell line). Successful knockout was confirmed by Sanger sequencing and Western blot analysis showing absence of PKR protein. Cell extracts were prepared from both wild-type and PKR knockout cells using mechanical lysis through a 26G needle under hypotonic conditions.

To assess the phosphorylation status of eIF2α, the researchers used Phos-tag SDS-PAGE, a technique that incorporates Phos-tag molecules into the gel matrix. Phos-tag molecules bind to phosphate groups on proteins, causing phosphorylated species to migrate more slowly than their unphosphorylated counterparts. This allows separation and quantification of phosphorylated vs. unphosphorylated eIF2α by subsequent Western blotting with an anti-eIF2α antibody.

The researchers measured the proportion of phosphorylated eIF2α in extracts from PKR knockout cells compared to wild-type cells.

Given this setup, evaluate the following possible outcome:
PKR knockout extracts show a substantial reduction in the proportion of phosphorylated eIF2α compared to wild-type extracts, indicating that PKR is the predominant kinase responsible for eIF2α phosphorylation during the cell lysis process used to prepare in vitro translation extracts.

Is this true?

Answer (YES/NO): YES